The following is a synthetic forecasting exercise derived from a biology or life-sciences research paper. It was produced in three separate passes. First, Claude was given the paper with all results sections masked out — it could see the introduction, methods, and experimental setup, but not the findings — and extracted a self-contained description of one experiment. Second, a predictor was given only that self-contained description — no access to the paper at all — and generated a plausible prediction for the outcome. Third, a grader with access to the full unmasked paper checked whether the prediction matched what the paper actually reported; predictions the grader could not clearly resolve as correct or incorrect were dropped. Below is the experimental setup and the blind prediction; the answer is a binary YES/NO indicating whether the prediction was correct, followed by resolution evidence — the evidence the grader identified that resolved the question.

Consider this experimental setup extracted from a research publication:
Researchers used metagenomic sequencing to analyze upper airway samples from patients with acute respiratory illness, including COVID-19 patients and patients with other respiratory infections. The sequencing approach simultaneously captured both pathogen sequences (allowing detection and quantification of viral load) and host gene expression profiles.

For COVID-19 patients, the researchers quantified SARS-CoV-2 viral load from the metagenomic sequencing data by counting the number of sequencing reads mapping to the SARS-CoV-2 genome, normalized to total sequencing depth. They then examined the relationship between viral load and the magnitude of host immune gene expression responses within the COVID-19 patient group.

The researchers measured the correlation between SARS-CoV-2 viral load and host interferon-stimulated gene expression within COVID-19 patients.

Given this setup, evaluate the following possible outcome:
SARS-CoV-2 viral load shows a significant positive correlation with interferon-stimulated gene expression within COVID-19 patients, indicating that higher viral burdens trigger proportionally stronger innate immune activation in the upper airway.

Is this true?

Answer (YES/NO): YES